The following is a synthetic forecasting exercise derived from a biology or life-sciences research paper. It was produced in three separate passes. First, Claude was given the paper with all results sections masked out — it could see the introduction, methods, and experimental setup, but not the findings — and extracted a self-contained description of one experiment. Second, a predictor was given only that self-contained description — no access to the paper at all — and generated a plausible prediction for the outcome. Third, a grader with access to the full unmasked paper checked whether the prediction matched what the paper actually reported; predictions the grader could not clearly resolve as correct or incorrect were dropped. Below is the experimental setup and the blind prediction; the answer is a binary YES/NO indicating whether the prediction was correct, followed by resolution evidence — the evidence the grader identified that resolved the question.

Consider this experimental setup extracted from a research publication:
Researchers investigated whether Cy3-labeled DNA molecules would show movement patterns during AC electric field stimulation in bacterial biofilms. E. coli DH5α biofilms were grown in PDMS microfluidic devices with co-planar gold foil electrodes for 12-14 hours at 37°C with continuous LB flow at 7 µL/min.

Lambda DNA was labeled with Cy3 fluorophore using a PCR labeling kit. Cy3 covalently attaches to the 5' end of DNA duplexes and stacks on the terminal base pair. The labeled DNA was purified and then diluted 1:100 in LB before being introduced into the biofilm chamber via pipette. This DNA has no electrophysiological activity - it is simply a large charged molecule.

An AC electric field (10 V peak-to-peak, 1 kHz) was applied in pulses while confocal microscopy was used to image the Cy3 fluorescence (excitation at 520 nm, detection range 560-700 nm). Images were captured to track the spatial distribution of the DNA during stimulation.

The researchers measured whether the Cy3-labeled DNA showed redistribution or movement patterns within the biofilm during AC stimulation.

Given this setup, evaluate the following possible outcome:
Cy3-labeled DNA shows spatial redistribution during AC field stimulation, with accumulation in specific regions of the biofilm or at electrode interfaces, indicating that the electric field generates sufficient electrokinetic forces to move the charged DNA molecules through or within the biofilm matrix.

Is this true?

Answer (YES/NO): YES